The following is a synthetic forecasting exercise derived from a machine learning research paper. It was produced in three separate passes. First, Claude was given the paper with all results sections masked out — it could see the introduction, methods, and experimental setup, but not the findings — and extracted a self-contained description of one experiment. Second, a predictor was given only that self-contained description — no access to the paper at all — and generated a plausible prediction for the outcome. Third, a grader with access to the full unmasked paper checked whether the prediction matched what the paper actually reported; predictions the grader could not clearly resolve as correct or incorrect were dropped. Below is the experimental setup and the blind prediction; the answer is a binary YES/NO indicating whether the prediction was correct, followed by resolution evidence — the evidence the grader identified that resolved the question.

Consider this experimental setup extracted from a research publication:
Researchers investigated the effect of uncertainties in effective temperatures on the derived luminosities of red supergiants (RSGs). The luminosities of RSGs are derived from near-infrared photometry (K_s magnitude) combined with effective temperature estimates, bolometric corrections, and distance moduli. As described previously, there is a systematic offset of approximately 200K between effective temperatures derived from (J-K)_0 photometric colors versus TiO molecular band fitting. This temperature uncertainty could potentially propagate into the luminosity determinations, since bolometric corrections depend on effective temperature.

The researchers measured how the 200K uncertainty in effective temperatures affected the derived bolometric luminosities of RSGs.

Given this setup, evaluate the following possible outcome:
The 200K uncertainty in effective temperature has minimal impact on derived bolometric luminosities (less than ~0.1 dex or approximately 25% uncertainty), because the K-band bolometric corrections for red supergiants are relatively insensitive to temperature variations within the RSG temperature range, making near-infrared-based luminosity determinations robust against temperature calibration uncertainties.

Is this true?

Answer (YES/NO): YES